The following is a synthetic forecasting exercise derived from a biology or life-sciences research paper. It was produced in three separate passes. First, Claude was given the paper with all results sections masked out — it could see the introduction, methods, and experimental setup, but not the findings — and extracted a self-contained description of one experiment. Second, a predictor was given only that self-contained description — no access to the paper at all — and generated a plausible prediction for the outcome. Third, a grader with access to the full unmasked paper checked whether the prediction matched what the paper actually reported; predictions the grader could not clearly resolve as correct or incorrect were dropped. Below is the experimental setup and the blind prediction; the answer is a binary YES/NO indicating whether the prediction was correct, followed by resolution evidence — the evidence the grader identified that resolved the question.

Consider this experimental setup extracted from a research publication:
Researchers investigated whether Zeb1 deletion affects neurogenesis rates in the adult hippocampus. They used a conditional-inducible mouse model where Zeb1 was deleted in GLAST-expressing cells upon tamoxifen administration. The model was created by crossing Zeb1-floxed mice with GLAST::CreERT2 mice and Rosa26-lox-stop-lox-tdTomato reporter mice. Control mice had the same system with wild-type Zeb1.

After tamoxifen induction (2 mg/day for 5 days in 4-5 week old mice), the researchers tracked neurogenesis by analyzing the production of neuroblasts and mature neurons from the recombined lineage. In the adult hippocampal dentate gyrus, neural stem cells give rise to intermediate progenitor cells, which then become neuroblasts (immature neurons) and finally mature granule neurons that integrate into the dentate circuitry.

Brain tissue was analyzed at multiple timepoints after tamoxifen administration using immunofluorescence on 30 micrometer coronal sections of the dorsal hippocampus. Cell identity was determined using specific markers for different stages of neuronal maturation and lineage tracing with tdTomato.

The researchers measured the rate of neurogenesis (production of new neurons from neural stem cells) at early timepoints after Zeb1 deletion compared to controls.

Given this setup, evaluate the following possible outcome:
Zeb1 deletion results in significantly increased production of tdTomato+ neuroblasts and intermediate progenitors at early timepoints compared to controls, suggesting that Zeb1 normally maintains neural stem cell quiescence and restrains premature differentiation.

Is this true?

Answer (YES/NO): NO